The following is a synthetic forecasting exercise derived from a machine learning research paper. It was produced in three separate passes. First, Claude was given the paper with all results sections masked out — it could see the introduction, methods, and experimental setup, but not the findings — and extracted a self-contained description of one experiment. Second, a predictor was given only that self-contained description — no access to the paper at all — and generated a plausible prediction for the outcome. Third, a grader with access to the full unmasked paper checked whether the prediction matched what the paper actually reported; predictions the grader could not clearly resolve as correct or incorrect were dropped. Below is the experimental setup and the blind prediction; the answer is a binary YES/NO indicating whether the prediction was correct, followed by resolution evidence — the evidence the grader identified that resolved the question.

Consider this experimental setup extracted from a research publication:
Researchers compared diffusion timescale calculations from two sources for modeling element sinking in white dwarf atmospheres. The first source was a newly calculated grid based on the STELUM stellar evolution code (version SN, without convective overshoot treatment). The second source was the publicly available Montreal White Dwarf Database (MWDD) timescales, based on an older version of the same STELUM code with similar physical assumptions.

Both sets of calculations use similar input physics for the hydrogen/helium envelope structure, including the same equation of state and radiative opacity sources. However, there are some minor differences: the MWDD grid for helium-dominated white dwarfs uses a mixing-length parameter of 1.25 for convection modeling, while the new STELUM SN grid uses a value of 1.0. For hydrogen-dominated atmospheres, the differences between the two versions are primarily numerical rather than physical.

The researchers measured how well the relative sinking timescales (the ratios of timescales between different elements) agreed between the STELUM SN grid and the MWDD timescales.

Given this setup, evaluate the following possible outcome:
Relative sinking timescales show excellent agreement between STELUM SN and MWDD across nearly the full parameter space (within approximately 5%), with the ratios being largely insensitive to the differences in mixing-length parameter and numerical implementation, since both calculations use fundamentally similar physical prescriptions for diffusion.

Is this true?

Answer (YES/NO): NO